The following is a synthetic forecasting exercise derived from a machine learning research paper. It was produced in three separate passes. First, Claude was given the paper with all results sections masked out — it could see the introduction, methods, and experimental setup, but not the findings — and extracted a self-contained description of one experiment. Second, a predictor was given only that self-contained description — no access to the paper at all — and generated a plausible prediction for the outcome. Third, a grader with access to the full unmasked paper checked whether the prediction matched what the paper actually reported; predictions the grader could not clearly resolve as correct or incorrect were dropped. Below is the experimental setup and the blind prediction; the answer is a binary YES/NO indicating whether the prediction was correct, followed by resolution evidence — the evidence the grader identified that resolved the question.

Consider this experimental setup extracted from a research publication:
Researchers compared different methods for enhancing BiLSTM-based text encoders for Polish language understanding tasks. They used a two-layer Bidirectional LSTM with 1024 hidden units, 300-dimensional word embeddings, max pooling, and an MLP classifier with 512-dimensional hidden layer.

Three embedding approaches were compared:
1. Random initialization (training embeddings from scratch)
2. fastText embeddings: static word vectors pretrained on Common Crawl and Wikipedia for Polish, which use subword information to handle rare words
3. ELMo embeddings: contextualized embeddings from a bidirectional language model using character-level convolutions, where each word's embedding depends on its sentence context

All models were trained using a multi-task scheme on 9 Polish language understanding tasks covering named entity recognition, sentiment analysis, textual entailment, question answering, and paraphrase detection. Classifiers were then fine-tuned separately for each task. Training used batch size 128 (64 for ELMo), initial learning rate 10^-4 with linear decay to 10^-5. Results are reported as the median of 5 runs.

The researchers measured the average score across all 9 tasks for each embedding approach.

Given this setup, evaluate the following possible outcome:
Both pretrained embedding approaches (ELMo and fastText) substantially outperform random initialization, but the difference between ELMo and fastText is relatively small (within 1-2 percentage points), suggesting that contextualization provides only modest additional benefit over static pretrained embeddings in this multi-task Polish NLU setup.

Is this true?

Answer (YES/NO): NO